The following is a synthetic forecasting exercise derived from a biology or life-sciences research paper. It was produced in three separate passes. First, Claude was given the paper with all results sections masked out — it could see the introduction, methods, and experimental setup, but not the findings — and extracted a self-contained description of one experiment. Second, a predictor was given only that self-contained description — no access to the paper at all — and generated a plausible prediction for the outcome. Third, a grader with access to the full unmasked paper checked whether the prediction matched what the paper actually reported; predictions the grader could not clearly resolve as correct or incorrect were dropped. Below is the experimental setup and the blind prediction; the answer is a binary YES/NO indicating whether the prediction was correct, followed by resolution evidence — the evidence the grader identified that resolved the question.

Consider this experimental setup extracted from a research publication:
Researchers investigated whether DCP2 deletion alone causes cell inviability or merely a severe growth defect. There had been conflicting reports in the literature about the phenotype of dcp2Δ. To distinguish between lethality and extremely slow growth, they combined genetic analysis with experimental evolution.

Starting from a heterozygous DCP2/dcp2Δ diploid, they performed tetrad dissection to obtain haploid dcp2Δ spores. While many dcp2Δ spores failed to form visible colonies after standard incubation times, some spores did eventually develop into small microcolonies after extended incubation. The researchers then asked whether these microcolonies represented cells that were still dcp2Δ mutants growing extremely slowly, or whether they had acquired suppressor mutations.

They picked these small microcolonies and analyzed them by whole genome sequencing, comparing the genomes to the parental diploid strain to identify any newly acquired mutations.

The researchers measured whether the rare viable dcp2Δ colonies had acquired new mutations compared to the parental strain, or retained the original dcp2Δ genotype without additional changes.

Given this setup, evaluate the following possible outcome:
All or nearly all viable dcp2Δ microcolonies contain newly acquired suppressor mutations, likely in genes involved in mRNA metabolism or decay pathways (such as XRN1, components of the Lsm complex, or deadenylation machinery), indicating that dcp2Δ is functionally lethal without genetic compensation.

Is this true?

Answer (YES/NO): NO